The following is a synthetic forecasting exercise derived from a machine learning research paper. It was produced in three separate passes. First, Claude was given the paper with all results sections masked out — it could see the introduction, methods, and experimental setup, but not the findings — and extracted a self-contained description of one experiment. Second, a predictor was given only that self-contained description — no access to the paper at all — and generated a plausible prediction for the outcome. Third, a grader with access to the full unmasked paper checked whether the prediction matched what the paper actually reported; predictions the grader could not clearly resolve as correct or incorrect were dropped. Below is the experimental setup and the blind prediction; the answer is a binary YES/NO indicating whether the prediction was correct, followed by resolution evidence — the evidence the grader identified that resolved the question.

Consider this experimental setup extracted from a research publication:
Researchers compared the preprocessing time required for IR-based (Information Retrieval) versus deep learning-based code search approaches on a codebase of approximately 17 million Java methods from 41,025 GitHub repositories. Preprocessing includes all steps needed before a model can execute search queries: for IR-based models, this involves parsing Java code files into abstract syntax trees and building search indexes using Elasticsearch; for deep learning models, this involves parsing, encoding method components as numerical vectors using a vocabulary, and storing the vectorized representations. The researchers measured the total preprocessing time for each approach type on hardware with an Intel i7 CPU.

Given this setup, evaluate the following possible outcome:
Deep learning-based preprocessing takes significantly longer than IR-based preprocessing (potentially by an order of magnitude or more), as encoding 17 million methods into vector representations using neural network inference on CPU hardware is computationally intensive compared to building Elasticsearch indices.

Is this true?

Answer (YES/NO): NO